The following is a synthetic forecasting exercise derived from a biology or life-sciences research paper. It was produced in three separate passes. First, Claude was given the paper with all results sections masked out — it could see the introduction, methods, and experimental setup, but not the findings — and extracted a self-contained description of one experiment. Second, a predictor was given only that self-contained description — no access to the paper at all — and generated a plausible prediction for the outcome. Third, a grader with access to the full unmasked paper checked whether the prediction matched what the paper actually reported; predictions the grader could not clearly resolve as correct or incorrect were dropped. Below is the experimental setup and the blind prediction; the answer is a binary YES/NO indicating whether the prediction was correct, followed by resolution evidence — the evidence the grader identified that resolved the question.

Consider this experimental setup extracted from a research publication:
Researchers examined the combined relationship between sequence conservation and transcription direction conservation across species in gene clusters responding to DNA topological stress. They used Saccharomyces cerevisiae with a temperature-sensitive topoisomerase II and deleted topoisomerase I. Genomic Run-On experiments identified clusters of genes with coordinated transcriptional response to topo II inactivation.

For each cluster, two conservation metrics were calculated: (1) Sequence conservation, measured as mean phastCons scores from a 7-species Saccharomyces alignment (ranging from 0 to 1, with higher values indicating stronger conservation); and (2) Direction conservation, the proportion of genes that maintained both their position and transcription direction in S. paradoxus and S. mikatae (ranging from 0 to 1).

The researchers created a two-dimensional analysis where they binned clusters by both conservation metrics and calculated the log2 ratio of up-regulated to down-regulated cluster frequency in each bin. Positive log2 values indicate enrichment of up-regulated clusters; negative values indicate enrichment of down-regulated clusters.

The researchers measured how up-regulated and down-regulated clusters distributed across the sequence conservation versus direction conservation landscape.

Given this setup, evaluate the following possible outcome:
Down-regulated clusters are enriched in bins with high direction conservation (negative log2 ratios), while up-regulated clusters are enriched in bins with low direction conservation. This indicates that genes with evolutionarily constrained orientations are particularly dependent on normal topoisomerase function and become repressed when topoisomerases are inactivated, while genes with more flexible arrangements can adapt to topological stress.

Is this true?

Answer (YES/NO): NO